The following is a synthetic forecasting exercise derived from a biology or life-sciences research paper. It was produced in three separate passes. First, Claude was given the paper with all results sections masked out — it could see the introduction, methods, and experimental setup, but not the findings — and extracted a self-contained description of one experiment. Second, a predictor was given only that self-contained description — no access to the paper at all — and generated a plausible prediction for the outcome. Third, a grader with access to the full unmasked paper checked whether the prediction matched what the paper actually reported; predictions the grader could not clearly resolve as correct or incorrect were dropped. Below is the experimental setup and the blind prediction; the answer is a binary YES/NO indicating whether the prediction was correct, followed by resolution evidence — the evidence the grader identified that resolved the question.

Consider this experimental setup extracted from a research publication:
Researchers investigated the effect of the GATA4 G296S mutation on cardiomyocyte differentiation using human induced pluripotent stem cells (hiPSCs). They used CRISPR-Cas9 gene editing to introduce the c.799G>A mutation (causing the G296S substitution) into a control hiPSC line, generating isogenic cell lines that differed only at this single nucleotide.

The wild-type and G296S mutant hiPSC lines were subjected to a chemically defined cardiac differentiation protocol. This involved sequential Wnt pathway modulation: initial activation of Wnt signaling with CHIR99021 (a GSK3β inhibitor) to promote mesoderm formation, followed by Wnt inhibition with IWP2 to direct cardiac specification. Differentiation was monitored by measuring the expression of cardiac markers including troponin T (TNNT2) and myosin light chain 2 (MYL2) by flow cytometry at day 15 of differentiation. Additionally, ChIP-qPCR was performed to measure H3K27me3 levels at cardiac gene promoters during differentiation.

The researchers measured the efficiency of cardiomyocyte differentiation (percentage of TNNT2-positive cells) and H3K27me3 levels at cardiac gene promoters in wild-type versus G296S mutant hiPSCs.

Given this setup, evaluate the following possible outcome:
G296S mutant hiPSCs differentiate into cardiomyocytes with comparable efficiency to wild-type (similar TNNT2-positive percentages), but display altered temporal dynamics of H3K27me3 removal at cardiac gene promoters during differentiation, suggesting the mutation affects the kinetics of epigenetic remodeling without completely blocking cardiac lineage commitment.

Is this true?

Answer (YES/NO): NO